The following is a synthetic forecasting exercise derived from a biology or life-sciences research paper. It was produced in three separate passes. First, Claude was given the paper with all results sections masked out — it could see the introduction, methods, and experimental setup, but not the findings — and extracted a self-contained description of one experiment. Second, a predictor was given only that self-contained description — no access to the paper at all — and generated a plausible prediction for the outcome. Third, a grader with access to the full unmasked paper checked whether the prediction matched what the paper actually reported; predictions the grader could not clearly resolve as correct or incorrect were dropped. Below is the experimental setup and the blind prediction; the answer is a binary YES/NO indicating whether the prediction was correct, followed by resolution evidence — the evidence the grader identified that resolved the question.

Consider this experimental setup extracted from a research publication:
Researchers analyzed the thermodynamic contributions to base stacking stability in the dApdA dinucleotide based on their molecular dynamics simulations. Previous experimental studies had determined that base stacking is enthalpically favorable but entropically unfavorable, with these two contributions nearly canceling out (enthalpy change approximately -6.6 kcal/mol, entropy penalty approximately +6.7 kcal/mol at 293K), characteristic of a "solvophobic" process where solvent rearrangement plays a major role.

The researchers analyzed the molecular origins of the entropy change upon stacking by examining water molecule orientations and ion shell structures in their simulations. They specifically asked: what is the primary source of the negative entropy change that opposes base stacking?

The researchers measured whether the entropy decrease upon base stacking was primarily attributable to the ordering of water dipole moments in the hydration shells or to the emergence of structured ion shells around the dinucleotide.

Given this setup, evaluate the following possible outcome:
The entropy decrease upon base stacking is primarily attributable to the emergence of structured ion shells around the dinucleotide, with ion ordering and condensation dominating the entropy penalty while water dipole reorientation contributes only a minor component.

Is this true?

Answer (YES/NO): YES